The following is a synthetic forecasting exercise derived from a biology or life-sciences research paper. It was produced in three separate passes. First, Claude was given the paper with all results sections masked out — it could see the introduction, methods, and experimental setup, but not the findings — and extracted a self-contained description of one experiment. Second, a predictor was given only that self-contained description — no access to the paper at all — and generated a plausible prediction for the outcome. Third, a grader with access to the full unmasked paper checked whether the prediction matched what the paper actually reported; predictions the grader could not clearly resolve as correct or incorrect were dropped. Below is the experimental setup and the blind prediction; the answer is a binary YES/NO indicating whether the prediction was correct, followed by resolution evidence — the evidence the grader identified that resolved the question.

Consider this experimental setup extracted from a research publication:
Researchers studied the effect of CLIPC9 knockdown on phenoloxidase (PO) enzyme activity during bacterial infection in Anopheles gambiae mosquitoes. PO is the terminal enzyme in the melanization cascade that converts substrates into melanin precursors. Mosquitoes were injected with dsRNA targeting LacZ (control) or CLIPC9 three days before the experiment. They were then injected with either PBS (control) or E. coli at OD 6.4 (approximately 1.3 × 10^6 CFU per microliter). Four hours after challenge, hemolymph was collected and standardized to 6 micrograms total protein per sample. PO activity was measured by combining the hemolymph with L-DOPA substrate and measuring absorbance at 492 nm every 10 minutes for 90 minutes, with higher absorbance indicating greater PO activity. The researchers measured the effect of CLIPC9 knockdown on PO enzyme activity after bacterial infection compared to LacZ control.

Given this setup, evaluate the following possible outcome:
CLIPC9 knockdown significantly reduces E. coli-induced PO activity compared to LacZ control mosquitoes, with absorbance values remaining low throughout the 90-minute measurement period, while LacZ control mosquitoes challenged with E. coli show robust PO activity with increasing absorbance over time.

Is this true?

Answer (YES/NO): YES